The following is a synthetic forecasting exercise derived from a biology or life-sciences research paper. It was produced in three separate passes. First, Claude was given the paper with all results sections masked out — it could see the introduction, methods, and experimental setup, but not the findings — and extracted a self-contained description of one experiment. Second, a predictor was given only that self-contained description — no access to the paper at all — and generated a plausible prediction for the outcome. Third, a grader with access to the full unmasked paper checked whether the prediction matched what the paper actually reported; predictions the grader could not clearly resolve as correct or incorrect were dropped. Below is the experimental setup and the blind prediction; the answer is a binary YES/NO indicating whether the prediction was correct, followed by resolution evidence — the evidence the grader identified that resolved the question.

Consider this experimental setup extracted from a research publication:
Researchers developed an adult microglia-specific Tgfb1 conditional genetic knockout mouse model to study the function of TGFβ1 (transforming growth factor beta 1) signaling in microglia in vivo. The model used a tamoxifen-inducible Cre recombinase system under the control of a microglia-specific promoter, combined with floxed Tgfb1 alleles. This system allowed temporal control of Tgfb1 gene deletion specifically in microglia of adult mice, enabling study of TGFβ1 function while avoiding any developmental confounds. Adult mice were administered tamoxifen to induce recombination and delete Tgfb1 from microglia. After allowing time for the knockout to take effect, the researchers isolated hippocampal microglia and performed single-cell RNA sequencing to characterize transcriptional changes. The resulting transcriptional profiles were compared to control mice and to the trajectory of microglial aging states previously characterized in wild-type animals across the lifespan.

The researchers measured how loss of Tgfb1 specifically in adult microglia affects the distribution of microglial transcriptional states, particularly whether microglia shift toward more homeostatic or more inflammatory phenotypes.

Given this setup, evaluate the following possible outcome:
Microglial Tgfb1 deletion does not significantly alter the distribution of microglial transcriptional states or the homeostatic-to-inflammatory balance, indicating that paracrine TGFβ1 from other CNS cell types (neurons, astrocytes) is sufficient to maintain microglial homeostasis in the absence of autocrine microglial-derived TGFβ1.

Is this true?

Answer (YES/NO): NO